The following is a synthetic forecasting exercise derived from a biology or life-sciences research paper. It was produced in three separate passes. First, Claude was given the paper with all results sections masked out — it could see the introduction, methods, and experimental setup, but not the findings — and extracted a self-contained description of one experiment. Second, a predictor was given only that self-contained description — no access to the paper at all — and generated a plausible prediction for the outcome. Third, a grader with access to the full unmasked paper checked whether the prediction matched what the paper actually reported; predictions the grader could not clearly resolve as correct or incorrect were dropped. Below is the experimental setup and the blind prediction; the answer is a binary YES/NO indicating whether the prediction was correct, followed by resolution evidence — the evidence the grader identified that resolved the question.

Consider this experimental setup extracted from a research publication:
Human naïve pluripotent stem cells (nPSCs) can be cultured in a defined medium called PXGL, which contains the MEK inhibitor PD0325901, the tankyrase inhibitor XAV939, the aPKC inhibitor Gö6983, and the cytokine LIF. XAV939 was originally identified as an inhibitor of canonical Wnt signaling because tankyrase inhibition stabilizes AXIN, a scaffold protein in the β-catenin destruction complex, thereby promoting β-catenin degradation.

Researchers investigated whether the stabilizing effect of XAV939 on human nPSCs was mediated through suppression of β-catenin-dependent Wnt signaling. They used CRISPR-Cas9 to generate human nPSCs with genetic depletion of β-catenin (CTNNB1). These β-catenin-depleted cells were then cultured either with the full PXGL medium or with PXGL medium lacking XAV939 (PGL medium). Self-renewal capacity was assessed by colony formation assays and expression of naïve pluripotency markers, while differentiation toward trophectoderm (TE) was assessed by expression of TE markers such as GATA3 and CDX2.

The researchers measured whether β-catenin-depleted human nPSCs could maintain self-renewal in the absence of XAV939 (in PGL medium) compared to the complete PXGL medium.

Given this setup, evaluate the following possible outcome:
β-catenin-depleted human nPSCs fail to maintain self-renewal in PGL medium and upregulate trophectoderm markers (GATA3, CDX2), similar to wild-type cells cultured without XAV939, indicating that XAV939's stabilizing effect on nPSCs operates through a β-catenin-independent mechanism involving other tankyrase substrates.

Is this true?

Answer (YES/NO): YES